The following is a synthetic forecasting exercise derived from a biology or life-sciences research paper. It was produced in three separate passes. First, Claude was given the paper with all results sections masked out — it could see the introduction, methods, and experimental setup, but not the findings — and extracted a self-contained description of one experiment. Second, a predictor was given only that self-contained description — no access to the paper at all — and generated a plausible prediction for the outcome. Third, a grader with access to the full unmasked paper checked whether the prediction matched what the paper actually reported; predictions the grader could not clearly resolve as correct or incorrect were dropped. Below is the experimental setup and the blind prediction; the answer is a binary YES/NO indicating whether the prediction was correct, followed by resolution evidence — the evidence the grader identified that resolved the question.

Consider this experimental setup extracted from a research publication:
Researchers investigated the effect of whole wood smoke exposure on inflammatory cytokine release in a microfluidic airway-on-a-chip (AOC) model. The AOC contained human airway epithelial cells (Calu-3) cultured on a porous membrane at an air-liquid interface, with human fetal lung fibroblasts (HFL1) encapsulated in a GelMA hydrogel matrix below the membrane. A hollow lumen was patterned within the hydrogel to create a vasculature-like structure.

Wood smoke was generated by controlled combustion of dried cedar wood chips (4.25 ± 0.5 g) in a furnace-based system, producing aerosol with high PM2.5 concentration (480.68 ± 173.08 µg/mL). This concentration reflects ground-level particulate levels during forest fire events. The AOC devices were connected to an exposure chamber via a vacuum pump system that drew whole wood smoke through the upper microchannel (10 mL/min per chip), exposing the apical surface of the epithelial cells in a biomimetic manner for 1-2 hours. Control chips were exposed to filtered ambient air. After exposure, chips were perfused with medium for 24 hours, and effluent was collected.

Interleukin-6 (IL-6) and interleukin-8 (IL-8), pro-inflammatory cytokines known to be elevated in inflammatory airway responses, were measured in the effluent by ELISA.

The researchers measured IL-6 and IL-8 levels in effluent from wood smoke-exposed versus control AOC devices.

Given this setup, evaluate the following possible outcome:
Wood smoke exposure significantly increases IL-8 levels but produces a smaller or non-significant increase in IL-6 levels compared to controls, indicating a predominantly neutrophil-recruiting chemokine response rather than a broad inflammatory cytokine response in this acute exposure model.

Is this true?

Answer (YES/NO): NO